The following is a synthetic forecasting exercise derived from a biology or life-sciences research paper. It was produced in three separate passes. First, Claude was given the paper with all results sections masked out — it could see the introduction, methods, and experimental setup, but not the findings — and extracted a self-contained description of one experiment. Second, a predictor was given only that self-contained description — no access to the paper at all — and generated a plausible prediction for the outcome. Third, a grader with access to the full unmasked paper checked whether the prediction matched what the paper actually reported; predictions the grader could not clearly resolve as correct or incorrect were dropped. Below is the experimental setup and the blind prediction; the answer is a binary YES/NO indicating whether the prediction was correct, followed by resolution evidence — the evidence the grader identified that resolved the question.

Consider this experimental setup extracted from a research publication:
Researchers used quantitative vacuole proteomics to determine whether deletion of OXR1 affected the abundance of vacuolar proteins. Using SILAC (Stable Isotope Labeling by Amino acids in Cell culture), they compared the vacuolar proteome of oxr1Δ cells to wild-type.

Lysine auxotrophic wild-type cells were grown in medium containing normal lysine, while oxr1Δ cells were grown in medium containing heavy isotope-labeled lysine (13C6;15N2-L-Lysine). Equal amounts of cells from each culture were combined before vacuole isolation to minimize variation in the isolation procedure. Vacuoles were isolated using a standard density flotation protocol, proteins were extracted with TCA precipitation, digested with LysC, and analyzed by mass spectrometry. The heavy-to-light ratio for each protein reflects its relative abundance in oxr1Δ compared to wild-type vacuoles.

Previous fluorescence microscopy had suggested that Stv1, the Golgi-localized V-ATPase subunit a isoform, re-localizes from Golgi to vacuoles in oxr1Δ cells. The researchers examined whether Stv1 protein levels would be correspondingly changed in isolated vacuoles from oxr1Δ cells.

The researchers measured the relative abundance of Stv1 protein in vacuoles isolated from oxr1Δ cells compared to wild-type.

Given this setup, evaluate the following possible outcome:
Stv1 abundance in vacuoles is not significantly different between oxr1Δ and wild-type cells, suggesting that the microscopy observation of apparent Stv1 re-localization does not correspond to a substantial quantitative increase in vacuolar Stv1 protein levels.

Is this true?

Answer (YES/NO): NO